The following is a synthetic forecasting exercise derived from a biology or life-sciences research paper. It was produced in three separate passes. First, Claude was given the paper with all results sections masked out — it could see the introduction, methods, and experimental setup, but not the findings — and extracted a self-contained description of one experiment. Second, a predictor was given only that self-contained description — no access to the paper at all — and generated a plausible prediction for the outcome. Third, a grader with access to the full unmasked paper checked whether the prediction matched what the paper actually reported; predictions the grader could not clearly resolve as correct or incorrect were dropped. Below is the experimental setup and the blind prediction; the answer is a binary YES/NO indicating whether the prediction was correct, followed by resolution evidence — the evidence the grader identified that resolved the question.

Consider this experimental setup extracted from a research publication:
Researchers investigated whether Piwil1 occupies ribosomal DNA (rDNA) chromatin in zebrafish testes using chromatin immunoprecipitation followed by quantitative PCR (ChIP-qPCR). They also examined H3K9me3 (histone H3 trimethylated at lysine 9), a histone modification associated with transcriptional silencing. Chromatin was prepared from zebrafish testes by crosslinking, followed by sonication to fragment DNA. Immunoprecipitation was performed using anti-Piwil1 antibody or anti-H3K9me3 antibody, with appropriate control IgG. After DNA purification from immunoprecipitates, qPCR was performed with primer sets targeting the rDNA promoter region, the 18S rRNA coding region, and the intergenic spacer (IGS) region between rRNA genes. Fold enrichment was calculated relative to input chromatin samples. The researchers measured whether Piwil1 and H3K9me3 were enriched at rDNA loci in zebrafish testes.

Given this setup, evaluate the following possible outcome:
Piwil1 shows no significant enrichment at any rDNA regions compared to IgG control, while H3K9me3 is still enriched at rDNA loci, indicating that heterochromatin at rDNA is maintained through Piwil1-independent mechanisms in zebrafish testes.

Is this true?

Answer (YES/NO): NO